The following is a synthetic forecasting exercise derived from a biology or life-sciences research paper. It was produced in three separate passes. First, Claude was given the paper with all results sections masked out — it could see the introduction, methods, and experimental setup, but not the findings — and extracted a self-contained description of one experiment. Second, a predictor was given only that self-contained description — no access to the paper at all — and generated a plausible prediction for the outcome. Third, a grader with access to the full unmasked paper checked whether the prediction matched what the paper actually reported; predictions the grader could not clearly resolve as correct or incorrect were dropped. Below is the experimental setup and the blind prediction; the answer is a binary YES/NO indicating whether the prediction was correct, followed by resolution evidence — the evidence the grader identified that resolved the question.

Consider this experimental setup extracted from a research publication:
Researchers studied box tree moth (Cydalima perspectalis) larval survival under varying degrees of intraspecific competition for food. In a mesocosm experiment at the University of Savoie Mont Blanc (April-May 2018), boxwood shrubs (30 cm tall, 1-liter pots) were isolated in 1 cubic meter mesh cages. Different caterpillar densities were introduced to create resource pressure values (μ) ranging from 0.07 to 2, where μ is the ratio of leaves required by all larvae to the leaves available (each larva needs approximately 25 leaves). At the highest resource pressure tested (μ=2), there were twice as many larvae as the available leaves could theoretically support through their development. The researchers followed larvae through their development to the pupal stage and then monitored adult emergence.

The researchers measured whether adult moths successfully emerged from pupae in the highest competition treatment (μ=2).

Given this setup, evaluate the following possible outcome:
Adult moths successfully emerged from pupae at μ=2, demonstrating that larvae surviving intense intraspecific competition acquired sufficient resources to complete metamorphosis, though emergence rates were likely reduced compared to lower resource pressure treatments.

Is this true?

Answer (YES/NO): NO